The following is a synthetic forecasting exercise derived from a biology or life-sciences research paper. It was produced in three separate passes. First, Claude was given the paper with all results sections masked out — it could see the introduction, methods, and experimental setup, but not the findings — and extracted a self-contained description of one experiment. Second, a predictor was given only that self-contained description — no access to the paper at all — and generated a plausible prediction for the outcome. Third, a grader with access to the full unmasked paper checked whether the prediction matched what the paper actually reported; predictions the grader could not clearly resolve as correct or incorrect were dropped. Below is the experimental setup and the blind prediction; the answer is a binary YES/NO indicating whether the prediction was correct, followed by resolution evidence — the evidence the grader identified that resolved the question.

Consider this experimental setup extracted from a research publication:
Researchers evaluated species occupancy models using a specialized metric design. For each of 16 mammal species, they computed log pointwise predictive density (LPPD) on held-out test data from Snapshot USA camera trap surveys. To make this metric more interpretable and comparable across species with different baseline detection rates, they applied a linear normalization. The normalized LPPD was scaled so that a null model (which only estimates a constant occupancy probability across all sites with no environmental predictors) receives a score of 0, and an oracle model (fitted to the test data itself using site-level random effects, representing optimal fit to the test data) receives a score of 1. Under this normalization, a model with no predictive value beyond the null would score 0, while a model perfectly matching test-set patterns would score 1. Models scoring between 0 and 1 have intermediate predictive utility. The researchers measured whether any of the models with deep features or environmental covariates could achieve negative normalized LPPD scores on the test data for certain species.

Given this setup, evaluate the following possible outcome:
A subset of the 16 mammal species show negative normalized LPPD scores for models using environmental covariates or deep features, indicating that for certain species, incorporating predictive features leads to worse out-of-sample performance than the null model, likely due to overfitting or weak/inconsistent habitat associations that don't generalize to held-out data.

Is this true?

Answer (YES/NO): YES